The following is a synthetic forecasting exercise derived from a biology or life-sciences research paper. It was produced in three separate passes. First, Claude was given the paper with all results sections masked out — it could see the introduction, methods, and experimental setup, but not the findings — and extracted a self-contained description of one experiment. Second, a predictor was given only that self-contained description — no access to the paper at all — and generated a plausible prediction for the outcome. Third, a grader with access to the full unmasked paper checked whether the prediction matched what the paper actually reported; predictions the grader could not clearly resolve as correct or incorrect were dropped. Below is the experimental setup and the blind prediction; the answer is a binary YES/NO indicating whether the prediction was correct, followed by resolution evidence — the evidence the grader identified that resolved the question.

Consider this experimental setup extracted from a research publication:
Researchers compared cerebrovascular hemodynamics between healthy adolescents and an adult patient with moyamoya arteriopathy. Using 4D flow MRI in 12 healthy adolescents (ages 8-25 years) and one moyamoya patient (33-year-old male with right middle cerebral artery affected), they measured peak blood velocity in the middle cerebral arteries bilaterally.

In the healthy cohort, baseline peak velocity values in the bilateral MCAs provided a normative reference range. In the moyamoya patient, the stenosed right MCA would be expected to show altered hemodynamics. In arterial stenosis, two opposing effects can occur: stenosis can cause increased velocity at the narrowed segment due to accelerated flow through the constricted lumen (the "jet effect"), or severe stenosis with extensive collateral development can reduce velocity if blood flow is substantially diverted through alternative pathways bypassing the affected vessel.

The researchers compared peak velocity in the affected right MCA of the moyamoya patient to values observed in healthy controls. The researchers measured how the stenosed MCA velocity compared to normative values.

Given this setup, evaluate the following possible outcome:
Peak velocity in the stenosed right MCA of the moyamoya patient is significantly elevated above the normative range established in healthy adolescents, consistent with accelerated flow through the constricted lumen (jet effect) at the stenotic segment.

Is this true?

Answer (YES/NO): NO